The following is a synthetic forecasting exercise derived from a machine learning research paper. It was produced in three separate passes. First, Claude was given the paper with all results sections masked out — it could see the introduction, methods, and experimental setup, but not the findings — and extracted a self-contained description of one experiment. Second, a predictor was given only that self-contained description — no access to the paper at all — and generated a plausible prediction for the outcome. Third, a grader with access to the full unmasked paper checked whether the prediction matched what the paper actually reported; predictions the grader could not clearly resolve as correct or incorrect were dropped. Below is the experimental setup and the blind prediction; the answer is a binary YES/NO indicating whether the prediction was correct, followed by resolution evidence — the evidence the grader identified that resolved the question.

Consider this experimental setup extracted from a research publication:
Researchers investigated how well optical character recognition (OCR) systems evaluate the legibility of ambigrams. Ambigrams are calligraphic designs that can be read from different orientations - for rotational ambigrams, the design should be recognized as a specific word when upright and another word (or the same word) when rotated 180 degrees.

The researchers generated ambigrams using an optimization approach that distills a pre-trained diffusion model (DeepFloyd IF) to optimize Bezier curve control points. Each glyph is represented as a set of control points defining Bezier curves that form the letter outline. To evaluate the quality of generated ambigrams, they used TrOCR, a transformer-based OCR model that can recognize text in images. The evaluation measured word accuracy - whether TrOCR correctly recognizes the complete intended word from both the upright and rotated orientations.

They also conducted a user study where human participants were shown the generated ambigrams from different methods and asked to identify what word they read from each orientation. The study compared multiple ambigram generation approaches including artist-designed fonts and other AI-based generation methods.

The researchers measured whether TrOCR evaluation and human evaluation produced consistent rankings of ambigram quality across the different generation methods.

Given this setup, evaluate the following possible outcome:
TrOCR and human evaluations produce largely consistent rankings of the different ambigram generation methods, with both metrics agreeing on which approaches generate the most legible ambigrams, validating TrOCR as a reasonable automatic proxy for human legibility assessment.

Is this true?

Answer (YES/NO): NO